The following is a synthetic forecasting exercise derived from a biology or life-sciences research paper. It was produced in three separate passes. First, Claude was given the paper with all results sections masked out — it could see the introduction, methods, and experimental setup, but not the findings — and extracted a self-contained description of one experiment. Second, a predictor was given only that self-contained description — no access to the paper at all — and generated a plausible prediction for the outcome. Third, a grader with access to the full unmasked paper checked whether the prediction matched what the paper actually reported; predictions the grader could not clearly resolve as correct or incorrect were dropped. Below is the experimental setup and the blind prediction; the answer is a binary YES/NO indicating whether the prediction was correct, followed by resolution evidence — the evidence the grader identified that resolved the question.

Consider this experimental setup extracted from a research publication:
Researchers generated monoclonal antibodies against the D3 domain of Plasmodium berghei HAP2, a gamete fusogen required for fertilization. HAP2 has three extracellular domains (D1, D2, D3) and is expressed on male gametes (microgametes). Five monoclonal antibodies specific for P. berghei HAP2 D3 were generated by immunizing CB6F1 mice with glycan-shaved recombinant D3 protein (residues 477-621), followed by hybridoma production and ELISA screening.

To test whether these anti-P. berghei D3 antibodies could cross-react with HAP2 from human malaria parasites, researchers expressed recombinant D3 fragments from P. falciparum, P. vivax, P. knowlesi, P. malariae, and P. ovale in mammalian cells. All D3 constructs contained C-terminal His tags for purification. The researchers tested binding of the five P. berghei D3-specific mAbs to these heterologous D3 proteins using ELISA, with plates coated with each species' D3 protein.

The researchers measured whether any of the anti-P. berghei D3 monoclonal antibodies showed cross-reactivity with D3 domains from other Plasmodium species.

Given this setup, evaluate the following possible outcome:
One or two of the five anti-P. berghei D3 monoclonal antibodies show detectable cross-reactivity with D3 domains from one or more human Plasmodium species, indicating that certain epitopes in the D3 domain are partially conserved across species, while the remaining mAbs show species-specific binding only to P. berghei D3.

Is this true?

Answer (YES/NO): NO